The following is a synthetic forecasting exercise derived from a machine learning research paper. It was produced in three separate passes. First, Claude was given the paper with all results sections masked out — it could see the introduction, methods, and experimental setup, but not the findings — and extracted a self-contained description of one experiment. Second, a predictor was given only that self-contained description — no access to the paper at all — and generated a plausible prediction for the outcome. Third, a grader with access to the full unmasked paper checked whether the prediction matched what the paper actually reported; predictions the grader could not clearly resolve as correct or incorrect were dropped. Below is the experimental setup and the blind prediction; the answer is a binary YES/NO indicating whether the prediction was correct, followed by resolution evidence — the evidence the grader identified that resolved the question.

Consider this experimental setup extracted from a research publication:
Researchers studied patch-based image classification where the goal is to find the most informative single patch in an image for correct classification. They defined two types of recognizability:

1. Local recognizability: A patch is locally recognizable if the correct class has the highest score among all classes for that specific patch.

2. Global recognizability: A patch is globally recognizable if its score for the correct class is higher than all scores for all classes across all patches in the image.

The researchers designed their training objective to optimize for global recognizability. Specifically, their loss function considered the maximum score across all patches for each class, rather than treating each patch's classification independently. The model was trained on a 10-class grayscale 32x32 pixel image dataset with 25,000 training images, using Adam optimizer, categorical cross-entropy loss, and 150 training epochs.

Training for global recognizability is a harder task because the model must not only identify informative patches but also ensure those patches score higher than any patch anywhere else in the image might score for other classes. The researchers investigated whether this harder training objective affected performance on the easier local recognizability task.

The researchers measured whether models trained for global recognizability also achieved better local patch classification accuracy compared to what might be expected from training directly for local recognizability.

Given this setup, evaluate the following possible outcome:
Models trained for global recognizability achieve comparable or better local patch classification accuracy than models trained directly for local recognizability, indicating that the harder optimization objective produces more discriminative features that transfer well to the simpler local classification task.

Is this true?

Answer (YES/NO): YES